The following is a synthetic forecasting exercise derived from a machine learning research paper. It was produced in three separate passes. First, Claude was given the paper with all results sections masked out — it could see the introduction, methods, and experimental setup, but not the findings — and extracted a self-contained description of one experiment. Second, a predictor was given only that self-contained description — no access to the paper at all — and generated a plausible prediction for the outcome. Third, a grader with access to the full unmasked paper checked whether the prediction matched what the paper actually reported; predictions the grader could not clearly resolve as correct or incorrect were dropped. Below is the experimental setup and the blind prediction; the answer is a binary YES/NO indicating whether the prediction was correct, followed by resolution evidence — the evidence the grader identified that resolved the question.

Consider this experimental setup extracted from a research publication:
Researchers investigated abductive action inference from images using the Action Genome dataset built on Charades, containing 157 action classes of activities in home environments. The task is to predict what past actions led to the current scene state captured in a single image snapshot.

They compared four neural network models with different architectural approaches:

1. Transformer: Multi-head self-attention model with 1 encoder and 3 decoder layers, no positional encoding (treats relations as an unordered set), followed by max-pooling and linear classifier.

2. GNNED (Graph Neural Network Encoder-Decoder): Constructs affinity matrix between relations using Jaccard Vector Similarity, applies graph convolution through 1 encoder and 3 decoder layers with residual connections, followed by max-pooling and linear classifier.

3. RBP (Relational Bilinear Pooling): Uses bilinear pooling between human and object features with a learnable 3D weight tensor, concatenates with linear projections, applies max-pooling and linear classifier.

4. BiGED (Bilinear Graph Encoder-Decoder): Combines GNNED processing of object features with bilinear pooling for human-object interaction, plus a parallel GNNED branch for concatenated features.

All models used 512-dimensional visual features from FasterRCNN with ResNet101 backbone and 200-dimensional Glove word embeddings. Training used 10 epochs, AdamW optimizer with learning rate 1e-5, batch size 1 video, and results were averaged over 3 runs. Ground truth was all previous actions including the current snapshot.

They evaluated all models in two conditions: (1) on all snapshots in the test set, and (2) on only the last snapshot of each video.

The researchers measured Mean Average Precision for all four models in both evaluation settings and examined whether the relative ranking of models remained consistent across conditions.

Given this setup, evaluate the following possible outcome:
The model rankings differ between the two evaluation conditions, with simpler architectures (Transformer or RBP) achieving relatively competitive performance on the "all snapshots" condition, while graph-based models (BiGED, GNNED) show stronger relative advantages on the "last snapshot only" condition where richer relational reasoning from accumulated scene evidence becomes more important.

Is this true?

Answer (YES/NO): NO